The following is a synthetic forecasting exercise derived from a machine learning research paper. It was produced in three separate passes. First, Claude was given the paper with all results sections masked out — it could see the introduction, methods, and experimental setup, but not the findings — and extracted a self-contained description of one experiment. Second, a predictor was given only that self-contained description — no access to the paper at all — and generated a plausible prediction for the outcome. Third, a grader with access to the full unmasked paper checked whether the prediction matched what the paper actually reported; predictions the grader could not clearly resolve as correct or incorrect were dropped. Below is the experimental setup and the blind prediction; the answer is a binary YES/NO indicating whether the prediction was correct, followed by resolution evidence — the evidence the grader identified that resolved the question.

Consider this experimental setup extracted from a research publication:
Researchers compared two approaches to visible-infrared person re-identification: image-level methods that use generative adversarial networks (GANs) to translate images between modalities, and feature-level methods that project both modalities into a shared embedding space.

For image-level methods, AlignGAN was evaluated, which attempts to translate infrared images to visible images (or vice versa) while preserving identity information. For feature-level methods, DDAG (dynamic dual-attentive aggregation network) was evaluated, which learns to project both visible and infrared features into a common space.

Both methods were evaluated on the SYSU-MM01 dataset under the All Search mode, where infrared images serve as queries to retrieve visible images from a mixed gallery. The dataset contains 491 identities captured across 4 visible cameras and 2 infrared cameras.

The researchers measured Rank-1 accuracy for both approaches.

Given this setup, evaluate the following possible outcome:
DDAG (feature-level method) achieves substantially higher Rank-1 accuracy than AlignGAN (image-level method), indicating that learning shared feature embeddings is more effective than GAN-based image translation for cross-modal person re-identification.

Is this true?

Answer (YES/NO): YES